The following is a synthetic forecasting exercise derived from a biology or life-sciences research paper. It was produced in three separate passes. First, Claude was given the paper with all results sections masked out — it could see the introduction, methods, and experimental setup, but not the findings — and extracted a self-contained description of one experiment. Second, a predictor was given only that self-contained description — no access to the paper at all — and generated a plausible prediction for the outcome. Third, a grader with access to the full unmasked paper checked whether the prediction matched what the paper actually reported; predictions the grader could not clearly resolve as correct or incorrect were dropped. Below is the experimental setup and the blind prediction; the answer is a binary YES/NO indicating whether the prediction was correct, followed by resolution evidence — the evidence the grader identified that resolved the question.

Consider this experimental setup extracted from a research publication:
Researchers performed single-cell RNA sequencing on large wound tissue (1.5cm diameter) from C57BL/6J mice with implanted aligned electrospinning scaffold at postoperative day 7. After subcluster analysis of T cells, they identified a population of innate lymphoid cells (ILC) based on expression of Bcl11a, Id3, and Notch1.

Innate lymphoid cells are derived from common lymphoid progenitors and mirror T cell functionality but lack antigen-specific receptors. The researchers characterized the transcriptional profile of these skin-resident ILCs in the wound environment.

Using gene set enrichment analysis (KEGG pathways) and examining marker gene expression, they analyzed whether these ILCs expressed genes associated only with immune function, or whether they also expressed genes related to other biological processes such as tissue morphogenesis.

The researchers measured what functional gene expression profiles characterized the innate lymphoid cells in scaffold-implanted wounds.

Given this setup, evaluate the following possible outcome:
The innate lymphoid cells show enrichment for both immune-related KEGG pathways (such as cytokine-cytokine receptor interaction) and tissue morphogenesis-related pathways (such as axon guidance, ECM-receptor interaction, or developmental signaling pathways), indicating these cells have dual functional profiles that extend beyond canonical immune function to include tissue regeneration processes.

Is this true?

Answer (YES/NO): YES